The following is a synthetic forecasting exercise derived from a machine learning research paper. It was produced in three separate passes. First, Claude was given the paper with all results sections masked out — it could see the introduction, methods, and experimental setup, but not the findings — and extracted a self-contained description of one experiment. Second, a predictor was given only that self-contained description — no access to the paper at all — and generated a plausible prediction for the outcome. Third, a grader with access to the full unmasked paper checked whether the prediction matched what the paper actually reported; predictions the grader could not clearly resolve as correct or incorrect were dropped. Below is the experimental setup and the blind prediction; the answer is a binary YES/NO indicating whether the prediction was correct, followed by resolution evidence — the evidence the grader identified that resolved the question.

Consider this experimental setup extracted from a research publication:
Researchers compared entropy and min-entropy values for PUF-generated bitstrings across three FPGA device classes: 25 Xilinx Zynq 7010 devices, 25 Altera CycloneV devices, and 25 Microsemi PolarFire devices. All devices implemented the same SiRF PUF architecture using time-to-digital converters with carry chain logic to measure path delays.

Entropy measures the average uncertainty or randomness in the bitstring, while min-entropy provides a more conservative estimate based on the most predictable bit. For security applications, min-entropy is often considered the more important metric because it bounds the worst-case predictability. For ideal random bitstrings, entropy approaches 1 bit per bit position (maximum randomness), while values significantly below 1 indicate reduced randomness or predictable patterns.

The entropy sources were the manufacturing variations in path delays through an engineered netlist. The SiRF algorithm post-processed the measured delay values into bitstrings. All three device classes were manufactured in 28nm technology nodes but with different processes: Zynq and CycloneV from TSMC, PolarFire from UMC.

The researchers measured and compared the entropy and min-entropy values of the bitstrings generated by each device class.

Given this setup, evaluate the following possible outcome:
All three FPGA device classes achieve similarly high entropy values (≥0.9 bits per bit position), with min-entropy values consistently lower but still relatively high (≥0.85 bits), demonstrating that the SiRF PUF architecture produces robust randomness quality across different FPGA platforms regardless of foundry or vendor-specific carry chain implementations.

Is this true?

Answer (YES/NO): YES